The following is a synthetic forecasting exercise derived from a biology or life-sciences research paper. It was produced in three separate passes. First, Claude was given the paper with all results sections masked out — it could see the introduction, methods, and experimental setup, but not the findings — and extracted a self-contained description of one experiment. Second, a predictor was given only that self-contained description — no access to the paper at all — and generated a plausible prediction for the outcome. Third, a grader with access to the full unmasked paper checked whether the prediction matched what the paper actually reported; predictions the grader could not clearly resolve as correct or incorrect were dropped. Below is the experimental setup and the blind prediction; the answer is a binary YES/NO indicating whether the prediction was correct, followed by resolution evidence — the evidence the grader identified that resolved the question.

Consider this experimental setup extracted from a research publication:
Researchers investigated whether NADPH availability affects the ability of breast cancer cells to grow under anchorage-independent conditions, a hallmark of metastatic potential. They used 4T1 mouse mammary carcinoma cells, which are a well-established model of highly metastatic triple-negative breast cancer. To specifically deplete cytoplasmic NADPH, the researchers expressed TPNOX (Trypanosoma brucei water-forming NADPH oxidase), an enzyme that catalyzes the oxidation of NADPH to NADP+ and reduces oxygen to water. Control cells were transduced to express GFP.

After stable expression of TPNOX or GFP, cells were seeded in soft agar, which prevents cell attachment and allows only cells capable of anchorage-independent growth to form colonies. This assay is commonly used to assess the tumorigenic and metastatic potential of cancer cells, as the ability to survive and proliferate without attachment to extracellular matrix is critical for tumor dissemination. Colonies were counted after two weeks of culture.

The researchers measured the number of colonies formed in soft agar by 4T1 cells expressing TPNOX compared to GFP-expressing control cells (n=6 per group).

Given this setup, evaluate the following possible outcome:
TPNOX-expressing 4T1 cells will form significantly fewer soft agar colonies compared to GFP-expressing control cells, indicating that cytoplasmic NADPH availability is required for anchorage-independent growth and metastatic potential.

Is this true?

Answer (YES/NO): YES